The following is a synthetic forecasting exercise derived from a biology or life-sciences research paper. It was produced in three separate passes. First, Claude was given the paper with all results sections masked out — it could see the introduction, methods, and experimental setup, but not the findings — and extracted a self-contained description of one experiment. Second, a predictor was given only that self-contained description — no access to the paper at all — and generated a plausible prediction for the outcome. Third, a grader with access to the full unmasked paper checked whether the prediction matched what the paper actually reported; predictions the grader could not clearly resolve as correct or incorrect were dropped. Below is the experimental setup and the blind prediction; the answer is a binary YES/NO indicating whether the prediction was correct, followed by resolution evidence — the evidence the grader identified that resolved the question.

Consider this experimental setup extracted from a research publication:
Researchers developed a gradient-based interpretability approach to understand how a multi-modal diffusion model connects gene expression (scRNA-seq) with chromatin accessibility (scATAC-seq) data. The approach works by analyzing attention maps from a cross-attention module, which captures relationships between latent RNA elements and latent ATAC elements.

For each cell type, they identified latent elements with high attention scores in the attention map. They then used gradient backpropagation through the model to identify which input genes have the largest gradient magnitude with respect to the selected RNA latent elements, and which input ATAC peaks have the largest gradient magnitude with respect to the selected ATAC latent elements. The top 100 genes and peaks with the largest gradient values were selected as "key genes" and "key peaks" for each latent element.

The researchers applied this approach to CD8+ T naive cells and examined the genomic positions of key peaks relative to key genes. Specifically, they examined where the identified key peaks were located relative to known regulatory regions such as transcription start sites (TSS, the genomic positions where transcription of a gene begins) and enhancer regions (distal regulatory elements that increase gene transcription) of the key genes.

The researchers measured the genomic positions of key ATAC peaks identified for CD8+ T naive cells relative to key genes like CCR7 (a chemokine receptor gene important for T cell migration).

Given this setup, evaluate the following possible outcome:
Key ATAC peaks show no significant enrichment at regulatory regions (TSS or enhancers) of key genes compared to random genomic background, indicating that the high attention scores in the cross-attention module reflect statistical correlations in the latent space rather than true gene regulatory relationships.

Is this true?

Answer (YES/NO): NO